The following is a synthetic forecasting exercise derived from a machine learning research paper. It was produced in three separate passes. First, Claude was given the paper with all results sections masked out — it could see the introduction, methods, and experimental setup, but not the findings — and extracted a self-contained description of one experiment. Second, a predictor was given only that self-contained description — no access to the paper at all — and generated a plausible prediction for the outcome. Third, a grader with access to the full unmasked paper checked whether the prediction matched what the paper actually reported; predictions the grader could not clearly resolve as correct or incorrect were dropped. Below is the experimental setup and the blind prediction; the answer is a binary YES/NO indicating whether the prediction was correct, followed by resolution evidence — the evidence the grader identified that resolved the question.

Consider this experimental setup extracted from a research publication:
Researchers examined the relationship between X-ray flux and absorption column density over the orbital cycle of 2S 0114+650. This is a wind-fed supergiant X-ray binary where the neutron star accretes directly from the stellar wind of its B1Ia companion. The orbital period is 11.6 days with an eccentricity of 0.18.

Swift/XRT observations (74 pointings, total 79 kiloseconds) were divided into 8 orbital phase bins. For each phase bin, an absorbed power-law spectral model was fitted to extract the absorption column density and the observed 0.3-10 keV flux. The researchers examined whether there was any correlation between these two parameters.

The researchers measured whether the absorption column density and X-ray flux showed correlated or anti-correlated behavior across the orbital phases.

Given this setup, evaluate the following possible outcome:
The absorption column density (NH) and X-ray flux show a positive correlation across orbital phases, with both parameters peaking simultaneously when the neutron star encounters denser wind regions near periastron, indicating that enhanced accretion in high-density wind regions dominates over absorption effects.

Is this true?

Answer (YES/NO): NO